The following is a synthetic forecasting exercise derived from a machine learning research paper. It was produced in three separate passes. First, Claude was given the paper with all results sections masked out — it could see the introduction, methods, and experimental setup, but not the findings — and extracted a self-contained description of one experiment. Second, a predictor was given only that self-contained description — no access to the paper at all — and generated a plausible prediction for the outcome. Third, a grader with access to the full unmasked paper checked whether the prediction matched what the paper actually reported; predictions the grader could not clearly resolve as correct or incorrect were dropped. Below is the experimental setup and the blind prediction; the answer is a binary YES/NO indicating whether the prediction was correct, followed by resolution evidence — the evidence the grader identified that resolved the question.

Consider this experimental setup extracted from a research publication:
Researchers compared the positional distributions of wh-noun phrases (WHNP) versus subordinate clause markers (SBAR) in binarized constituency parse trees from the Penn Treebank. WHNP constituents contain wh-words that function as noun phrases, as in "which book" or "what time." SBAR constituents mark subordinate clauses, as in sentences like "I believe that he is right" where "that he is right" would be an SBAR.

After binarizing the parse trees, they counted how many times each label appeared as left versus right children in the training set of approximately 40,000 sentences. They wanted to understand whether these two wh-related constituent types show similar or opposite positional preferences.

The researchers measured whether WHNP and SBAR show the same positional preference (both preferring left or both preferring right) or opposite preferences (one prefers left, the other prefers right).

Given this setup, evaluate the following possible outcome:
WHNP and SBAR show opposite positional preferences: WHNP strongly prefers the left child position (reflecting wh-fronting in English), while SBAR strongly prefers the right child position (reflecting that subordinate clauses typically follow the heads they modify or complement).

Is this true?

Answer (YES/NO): YES